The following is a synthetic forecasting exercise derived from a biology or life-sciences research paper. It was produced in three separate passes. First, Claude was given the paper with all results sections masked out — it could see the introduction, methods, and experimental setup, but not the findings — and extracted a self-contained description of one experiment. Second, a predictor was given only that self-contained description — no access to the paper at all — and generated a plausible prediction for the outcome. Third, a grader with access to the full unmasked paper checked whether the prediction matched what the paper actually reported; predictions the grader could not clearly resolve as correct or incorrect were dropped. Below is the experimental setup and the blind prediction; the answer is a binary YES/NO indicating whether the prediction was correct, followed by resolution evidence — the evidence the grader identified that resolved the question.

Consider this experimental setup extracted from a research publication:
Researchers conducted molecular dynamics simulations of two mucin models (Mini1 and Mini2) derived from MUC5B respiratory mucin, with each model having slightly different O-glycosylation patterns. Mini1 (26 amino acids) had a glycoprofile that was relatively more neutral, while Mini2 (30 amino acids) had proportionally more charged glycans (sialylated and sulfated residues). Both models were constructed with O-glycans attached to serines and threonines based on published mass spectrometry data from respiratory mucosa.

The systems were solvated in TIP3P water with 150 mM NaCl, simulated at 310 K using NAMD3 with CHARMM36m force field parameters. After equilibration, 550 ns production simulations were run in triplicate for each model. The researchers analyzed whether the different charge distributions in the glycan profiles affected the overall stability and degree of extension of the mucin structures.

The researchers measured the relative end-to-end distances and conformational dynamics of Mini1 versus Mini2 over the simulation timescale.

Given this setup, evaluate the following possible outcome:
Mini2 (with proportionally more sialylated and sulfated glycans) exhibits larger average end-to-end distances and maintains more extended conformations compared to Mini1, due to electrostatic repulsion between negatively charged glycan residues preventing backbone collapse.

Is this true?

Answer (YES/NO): NO